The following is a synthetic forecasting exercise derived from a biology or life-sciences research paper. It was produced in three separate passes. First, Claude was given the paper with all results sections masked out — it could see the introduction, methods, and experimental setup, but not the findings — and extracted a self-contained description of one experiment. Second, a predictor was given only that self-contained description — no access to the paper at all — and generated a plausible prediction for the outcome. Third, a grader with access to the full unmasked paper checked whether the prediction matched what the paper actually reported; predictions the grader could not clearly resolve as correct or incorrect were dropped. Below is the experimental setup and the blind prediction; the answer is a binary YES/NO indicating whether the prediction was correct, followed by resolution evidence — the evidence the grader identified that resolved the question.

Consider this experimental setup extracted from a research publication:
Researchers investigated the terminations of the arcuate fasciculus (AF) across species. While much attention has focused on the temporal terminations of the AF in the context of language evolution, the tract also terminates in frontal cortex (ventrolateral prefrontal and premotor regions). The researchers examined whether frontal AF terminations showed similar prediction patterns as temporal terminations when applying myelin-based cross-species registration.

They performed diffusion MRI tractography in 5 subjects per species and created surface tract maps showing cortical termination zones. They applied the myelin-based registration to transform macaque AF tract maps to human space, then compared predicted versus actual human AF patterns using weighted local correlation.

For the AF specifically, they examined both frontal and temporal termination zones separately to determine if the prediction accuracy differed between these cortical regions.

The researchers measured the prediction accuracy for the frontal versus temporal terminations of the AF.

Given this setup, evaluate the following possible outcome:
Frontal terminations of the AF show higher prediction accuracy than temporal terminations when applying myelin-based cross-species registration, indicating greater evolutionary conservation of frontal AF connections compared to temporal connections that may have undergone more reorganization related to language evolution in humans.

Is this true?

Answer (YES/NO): NO